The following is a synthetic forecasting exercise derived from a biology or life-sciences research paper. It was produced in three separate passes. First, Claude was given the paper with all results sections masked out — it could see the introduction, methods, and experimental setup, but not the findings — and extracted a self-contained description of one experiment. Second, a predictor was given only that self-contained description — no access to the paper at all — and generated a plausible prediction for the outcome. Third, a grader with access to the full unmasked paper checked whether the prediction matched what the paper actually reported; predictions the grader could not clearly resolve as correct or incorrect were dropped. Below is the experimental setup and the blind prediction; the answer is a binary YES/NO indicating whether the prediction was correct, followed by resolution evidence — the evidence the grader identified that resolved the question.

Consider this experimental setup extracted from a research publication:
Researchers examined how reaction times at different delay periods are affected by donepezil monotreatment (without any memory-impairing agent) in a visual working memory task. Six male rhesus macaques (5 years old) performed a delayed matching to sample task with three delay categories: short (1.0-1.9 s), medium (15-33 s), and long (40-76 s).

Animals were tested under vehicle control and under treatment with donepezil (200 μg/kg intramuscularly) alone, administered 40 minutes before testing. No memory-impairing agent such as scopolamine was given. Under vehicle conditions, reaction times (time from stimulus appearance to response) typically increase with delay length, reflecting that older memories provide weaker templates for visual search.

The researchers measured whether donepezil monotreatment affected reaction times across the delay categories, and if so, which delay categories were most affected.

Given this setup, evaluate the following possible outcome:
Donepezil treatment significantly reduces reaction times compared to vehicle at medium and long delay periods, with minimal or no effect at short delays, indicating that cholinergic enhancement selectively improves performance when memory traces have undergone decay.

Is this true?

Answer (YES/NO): NO